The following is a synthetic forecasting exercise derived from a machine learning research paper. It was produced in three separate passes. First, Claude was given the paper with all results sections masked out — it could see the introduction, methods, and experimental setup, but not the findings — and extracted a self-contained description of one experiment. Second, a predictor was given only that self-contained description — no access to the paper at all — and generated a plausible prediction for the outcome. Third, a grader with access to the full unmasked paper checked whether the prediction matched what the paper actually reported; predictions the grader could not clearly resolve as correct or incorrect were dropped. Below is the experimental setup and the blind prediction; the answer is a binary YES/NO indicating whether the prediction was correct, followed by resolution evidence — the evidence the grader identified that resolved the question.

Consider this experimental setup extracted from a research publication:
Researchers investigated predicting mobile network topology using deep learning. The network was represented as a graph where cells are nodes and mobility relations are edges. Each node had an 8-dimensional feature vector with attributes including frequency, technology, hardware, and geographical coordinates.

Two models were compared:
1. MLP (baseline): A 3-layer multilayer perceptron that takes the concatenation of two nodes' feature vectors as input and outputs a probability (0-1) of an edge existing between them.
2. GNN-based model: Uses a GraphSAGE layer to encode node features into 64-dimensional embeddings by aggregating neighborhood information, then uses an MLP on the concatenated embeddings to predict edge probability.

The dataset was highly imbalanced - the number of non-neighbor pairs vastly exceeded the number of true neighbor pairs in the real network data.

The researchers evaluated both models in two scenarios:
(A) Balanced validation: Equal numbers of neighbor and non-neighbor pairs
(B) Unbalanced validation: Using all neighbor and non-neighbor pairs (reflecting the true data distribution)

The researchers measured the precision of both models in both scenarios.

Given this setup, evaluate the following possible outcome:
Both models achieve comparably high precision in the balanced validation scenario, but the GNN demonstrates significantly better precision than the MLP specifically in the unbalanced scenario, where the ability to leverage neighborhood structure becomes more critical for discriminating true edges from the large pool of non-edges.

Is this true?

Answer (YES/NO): NO